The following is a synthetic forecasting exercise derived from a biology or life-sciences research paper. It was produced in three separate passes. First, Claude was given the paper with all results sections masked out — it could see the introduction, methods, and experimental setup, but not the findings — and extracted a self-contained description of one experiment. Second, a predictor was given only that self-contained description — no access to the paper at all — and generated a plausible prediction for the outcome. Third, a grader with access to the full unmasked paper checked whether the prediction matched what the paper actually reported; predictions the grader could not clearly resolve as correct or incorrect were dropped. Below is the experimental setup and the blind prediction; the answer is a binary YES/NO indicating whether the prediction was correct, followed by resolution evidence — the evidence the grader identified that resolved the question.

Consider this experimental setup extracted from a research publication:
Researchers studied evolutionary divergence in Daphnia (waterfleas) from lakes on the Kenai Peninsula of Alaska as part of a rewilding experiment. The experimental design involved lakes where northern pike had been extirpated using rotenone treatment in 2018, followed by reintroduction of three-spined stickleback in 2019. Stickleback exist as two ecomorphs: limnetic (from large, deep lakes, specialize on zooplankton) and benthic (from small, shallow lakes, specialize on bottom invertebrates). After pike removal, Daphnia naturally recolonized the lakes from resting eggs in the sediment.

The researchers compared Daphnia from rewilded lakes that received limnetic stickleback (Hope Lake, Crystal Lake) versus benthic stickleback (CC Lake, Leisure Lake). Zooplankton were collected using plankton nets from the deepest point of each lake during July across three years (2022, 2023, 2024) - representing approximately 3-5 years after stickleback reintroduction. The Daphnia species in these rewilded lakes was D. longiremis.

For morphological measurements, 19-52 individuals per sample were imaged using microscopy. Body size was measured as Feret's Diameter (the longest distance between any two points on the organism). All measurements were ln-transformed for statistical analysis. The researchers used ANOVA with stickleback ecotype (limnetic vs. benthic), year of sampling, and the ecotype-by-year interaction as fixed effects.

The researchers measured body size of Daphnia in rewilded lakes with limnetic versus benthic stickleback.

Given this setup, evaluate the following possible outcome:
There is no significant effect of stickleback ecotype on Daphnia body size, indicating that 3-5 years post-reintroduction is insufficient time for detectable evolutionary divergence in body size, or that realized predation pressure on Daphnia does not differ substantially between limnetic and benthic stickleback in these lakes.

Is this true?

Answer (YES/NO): NO